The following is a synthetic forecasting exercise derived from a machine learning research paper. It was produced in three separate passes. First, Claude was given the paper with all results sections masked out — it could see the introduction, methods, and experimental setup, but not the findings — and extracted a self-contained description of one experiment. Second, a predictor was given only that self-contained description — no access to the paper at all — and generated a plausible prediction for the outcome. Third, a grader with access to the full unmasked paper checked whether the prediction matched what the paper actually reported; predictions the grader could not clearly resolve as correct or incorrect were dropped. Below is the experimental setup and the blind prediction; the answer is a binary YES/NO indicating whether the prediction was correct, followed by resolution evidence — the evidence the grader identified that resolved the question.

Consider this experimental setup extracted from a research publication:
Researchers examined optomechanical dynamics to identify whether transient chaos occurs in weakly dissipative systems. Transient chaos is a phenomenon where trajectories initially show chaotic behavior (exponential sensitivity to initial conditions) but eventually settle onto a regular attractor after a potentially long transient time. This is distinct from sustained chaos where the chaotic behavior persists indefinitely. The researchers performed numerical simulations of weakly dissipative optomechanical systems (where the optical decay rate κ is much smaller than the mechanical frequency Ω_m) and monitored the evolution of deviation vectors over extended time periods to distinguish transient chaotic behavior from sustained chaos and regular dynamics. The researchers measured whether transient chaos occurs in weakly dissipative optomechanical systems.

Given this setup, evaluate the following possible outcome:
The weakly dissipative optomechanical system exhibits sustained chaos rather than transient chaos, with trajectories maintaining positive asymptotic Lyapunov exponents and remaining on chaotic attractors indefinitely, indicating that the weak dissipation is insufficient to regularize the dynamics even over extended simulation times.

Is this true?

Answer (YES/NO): NO